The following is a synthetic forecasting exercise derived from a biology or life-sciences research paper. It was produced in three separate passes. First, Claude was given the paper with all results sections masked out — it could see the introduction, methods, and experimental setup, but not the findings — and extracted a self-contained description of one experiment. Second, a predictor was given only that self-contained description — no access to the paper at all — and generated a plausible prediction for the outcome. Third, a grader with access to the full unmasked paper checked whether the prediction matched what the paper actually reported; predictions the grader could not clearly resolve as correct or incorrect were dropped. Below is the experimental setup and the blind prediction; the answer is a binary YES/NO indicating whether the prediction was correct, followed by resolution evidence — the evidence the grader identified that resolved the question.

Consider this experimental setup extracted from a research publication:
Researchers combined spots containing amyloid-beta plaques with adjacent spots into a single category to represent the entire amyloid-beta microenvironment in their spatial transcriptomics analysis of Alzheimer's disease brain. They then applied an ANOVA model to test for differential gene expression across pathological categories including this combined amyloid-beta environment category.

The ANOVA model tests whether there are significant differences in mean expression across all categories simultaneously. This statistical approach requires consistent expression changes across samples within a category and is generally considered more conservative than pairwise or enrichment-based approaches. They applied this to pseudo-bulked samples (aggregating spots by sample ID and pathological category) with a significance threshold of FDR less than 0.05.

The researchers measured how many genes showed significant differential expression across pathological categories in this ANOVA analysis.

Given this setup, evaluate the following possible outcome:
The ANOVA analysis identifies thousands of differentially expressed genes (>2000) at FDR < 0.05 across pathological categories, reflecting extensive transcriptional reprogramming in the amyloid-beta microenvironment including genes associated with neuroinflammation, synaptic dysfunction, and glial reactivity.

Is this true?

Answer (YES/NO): NO